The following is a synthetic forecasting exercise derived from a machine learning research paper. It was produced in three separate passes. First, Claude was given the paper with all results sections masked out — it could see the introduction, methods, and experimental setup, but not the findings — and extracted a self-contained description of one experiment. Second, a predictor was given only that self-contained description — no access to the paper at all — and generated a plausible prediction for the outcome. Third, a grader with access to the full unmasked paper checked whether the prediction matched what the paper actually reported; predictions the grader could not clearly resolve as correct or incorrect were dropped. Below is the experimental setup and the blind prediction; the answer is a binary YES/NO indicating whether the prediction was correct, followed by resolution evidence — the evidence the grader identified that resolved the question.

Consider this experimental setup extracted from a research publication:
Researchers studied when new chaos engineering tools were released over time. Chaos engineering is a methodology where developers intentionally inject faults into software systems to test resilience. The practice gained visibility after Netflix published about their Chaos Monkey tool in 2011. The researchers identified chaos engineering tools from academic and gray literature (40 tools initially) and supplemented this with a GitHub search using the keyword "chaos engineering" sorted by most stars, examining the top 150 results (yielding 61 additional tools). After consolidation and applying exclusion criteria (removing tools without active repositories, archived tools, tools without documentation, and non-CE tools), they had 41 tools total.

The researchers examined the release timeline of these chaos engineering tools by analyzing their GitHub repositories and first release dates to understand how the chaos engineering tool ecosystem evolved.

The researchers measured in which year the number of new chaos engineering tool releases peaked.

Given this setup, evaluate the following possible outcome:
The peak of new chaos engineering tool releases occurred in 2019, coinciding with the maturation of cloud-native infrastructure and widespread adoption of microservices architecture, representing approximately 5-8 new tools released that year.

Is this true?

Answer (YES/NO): NO